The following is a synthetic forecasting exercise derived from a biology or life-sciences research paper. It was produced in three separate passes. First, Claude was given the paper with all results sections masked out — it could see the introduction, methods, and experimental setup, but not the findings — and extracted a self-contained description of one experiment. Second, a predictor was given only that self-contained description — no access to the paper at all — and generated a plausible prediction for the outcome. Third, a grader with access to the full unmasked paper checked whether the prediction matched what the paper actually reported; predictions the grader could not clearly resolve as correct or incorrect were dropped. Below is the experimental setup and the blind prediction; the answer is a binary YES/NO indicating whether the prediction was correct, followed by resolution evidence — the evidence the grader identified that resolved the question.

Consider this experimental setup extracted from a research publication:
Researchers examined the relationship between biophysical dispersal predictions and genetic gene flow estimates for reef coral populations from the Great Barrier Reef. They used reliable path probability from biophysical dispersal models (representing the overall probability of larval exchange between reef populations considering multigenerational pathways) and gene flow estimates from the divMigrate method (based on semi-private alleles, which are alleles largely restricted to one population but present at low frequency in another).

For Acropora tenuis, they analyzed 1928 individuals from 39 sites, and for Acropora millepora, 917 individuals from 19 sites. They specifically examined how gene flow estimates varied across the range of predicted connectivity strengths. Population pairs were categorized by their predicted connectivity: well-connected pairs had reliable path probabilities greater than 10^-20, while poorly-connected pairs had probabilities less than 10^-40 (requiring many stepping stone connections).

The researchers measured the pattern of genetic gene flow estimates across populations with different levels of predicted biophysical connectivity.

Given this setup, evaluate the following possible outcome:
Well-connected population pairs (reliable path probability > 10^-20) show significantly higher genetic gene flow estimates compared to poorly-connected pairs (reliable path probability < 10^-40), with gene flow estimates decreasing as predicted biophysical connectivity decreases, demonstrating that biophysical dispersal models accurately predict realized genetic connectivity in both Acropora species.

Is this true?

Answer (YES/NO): NO